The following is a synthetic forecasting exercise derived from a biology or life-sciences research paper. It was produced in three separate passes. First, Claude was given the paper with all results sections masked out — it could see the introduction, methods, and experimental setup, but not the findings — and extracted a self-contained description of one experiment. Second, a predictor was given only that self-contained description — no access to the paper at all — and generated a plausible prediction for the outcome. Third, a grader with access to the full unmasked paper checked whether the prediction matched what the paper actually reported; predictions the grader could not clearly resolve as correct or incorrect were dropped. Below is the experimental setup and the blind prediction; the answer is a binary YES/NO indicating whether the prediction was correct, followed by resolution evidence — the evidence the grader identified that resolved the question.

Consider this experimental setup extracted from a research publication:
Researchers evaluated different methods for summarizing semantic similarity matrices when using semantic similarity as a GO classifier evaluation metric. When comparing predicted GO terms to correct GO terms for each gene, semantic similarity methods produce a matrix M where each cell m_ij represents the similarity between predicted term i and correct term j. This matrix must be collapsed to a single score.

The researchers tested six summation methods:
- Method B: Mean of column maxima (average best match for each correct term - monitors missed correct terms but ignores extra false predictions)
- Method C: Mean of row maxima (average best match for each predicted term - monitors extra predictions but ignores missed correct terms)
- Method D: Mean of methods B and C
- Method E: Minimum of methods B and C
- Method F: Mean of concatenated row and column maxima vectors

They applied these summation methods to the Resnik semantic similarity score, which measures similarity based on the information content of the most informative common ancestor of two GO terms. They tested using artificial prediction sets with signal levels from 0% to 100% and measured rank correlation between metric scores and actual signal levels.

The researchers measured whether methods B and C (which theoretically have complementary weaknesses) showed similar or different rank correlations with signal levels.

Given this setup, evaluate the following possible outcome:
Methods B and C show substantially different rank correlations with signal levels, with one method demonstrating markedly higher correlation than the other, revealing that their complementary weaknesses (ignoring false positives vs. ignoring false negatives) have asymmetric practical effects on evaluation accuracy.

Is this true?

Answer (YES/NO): YES